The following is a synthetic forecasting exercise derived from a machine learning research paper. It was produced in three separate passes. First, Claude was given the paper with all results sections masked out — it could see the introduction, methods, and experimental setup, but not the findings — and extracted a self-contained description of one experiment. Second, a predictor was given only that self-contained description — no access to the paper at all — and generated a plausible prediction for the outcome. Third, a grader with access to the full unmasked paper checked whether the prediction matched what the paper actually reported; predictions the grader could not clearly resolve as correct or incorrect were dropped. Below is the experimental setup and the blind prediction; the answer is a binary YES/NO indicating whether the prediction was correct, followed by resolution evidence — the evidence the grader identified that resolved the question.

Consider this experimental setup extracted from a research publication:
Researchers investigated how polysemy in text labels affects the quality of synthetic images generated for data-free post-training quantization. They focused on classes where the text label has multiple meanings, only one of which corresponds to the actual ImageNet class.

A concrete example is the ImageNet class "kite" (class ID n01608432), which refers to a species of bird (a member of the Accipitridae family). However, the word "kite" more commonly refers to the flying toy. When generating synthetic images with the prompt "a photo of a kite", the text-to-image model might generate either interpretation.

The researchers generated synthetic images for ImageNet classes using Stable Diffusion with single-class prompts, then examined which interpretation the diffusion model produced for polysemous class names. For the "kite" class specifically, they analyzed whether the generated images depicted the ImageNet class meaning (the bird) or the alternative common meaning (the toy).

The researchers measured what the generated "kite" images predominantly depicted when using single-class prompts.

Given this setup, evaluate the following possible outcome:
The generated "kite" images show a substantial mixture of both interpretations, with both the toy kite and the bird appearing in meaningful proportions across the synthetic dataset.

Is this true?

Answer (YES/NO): NO